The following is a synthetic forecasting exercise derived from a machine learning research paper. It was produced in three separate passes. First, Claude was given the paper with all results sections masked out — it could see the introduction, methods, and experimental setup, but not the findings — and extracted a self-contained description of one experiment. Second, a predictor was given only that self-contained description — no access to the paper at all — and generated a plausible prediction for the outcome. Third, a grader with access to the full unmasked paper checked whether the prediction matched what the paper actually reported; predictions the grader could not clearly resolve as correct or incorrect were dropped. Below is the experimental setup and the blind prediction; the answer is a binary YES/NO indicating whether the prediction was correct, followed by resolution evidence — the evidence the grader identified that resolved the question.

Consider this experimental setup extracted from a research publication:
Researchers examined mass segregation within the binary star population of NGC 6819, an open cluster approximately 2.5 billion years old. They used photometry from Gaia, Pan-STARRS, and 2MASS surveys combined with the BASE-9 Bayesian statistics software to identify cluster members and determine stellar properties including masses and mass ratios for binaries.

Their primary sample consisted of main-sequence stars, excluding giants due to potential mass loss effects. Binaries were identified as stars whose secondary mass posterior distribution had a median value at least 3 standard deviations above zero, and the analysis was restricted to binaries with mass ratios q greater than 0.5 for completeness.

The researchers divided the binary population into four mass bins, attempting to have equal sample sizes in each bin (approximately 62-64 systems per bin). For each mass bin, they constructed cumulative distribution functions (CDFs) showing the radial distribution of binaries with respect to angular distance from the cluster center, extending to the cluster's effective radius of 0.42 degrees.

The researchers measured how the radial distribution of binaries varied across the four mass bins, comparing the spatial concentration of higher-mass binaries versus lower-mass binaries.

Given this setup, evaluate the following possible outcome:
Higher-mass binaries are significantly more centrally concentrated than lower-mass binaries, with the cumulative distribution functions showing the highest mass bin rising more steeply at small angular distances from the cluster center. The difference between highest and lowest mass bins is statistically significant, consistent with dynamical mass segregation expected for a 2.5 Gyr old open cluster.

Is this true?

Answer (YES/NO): YES